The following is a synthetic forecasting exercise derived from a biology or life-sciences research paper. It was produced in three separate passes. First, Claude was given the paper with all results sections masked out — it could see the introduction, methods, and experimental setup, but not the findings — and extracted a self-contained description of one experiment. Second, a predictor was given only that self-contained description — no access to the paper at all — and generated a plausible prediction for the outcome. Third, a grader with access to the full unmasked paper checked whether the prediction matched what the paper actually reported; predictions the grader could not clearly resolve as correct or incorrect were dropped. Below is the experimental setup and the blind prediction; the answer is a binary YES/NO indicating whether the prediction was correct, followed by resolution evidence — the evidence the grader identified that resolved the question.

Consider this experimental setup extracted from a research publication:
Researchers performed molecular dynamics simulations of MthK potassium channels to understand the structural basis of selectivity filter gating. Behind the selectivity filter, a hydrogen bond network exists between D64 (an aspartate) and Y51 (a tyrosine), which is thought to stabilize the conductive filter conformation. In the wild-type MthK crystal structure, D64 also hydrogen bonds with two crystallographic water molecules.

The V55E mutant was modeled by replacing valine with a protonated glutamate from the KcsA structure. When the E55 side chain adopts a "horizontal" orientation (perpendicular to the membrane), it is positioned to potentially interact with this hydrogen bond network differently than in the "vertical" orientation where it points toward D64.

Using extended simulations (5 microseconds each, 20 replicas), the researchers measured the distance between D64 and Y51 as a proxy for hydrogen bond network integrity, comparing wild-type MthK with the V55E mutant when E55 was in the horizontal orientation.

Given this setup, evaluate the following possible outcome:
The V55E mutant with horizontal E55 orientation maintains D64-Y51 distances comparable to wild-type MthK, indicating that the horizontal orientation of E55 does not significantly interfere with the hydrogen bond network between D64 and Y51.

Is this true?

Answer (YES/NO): NO